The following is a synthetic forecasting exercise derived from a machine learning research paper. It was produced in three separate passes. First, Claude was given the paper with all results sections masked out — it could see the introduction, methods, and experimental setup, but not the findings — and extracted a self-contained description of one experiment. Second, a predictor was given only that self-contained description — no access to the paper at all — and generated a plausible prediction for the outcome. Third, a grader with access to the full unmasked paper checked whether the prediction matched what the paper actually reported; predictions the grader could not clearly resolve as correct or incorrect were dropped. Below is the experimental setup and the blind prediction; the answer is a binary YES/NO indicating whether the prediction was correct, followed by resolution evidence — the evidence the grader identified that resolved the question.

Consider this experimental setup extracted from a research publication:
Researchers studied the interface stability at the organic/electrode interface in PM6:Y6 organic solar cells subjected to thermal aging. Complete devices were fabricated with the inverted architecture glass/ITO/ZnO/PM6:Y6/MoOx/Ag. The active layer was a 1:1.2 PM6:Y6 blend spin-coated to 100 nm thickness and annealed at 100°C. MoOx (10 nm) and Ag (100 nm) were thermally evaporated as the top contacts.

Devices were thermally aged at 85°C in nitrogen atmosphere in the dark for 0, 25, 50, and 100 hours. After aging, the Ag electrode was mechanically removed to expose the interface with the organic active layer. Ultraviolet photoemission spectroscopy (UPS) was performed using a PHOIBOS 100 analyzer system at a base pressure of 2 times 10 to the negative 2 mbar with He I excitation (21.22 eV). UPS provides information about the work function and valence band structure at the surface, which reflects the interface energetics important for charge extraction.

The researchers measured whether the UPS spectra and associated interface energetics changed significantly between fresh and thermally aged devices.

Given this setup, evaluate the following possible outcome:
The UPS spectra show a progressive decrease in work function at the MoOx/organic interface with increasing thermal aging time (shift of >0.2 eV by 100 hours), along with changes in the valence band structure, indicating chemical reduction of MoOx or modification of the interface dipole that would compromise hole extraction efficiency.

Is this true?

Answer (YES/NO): NO